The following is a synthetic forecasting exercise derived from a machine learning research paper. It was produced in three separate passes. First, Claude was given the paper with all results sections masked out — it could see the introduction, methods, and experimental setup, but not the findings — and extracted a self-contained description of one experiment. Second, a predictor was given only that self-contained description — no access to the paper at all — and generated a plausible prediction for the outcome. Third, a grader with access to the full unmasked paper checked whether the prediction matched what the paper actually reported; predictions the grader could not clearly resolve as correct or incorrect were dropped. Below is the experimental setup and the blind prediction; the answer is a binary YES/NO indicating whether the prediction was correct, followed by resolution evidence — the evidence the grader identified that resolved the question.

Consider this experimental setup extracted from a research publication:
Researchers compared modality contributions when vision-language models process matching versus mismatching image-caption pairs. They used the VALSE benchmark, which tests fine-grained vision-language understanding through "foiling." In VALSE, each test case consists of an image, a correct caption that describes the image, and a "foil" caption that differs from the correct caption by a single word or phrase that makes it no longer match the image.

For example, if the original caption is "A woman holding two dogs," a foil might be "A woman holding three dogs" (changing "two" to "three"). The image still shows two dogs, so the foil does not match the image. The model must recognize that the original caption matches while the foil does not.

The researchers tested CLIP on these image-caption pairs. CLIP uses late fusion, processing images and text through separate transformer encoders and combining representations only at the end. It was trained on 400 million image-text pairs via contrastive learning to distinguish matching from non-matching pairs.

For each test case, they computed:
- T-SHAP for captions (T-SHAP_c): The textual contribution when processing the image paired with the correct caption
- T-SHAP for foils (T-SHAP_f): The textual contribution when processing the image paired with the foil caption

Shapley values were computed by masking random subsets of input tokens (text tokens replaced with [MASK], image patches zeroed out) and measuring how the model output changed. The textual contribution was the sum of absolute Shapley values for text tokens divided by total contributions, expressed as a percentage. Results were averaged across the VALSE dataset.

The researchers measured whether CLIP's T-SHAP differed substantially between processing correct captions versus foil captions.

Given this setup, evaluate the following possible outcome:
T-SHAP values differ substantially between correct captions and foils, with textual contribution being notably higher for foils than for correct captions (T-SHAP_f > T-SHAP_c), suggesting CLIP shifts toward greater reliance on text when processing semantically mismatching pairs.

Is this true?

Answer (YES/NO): NO